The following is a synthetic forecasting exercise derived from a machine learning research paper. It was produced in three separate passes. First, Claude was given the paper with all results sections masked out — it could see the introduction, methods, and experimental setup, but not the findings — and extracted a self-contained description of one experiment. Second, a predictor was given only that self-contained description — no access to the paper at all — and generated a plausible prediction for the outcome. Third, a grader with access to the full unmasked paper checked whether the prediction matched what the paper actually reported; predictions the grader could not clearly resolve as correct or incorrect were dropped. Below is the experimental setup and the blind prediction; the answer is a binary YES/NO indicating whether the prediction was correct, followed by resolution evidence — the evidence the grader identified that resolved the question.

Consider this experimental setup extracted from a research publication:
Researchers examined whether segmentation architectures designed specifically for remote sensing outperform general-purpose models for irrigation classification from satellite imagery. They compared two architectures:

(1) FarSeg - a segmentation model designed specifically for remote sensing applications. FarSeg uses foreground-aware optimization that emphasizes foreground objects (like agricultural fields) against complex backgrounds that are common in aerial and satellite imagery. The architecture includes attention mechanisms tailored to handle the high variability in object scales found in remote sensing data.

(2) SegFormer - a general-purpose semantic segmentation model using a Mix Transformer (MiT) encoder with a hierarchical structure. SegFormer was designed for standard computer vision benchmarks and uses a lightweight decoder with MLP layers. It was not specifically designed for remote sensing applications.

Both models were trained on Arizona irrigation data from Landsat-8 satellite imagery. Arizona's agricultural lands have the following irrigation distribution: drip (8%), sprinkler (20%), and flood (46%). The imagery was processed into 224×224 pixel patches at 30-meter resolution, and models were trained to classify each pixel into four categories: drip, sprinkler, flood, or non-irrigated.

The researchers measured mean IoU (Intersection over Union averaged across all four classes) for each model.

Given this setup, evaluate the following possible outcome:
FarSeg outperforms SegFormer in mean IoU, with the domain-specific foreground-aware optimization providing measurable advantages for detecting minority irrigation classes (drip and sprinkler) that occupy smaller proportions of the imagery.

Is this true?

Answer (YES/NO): YES